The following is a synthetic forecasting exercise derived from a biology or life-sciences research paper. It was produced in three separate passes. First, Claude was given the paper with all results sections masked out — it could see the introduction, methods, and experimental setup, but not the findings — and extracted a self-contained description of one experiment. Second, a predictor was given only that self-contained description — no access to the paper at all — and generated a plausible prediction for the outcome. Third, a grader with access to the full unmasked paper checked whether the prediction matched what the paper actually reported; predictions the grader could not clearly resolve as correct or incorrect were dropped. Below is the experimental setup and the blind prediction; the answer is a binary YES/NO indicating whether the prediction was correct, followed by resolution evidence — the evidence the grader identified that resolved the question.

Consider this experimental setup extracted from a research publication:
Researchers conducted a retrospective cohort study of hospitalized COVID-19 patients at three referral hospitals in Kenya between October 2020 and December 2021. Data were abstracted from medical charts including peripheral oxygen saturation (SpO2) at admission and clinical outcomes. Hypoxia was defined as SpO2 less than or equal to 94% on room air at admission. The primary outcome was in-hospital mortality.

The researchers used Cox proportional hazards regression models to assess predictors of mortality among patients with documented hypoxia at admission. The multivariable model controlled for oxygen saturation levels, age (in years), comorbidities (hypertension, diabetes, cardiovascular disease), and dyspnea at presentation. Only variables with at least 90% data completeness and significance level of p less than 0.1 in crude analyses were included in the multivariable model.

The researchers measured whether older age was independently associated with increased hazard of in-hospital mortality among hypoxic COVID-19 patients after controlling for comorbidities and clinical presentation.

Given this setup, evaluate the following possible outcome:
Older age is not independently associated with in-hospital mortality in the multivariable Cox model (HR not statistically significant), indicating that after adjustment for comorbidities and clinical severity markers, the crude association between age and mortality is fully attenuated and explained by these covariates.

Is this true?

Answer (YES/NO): NO